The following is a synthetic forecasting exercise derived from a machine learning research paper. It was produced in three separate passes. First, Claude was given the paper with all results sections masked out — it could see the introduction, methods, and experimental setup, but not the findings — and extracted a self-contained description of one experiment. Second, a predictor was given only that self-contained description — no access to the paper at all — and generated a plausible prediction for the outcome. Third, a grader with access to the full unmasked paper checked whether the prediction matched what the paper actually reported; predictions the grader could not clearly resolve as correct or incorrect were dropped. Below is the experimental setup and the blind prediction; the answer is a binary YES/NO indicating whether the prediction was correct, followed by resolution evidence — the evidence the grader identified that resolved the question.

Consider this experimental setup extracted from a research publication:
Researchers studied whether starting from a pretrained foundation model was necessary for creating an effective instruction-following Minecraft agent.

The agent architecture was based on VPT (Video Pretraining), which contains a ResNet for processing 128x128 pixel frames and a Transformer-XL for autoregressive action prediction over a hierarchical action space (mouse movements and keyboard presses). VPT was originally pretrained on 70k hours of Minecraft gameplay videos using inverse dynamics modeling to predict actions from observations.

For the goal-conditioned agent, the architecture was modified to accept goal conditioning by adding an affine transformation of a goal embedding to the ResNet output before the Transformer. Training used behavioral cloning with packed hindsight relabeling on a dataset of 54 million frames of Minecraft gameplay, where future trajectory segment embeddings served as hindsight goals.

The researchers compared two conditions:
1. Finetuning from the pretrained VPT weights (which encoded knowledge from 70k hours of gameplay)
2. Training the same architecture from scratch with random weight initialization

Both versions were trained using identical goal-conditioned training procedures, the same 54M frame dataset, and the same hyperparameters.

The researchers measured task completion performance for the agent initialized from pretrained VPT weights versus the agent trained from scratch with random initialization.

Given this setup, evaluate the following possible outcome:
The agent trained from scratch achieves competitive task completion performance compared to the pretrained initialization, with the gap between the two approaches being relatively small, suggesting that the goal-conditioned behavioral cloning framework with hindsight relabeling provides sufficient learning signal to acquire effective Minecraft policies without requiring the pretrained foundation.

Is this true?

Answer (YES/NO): NO